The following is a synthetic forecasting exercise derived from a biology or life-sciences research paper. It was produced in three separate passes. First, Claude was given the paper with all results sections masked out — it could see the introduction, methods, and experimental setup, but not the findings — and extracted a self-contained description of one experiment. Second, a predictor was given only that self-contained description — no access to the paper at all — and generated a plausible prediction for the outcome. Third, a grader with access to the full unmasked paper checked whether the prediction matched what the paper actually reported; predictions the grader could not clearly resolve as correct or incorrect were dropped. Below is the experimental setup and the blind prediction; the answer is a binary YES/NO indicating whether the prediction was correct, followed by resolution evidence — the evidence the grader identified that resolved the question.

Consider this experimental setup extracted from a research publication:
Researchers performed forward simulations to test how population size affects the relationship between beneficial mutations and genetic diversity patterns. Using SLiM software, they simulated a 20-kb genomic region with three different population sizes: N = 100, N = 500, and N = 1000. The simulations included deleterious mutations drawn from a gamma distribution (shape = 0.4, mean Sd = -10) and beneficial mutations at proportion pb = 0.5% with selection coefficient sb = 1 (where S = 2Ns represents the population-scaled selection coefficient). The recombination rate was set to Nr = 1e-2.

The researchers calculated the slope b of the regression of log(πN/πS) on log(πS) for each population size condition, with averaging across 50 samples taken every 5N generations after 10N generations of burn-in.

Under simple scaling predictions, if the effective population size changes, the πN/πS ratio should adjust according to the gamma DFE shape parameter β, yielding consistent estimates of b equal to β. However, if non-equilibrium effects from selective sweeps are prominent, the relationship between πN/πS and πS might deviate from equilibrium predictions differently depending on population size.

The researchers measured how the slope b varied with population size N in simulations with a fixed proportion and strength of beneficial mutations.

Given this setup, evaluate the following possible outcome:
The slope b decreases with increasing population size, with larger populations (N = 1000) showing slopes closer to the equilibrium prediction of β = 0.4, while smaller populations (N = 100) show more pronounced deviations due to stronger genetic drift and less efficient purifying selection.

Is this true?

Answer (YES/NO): NO